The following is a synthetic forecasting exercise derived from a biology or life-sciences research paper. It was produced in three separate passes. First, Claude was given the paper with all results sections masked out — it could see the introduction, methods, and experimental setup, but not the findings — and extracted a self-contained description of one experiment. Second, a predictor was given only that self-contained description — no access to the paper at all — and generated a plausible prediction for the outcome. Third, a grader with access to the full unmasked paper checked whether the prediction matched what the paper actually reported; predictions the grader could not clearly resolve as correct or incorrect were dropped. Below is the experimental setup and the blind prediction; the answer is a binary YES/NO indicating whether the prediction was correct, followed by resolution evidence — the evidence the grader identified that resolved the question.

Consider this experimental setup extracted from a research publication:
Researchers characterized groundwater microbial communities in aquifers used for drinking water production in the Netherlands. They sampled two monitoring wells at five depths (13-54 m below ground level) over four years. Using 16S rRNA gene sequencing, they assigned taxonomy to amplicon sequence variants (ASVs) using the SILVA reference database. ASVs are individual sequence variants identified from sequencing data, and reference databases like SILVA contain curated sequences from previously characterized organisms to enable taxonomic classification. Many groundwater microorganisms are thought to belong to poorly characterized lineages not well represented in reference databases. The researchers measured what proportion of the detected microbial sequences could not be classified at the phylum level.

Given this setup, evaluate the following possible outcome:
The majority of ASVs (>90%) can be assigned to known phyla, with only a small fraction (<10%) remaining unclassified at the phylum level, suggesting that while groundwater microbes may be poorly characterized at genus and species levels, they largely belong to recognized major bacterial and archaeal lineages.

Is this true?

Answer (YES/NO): NO